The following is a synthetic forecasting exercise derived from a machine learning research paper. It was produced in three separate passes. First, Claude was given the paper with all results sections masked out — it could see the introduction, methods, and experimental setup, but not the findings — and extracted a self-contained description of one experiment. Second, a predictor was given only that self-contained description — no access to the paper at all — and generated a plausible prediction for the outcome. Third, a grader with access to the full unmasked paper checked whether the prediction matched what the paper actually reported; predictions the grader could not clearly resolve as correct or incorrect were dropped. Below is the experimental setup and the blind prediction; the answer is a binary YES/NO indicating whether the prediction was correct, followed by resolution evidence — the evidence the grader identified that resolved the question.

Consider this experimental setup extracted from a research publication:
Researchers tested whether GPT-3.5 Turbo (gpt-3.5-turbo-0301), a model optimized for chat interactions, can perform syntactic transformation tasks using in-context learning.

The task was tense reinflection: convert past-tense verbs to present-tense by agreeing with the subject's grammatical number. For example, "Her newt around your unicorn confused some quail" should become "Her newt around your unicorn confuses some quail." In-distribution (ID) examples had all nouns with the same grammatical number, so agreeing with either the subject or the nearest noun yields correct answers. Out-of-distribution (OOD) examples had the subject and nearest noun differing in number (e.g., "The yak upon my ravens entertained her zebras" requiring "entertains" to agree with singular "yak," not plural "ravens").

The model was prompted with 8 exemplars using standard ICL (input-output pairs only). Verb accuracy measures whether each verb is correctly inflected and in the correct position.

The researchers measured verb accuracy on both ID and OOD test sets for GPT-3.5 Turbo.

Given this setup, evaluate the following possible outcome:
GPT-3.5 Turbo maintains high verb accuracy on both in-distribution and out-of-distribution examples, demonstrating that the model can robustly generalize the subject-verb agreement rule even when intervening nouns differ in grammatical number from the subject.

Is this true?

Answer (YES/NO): NO